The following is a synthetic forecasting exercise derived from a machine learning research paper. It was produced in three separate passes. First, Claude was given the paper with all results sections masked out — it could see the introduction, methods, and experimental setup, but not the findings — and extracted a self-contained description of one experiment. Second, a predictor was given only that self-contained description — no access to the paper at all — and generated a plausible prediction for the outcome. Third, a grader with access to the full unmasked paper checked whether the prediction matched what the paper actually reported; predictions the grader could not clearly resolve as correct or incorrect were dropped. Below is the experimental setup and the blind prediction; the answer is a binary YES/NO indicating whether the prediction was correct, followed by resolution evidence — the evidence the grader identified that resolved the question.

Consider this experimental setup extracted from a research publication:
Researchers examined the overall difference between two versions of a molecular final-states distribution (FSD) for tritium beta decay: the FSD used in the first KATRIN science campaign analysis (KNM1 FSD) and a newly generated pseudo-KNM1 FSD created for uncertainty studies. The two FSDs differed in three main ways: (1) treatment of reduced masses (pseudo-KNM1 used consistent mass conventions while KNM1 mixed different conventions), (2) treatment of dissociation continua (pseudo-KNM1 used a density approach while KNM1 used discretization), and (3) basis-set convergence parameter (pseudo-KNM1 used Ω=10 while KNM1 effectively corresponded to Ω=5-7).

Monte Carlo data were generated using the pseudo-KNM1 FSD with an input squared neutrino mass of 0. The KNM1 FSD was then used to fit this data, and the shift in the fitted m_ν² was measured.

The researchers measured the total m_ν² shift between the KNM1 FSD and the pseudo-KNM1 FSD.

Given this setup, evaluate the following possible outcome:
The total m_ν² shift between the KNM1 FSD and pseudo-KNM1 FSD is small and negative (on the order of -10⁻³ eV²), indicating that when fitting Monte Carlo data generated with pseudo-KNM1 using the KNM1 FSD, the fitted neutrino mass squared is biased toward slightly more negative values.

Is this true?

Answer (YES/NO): NO